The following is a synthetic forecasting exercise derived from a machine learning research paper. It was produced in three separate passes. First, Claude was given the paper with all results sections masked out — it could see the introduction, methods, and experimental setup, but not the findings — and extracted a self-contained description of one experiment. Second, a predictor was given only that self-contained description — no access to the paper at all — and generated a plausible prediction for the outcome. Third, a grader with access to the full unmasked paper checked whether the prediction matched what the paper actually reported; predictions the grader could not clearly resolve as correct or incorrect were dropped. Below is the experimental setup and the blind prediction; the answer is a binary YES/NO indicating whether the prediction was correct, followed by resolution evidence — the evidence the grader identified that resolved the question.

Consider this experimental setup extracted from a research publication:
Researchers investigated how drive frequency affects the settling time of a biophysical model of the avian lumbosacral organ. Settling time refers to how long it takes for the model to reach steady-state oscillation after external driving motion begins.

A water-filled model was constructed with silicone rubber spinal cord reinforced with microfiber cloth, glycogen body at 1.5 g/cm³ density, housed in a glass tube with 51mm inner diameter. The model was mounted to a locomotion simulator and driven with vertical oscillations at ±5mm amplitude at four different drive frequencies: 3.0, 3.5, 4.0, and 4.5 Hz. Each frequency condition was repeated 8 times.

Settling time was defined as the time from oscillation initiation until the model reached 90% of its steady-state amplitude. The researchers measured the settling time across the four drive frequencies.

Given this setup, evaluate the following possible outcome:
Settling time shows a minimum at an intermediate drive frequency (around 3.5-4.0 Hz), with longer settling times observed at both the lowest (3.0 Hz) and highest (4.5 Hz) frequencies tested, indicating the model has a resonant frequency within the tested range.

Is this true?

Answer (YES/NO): YES